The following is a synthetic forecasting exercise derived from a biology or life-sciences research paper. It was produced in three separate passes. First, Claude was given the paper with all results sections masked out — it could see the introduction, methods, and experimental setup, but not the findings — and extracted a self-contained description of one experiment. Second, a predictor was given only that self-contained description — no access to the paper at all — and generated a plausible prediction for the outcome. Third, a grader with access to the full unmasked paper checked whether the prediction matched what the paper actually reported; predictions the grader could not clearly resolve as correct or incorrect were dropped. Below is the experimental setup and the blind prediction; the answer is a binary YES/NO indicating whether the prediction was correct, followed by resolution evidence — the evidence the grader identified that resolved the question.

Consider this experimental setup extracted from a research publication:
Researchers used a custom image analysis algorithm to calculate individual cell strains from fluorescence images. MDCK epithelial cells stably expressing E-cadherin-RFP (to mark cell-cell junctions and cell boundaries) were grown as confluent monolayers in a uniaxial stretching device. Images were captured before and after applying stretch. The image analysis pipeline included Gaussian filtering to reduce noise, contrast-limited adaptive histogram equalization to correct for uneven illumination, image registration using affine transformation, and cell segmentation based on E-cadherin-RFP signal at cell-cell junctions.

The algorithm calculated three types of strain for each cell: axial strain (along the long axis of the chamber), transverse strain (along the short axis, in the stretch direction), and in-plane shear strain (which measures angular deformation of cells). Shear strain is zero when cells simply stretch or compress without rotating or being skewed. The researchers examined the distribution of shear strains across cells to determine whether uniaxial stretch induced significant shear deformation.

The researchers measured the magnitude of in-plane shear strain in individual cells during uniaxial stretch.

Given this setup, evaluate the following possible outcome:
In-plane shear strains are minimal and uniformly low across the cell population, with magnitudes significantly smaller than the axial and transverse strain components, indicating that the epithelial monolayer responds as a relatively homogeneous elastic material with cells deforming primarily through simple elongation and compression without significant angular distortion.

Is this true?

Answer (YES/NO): NO